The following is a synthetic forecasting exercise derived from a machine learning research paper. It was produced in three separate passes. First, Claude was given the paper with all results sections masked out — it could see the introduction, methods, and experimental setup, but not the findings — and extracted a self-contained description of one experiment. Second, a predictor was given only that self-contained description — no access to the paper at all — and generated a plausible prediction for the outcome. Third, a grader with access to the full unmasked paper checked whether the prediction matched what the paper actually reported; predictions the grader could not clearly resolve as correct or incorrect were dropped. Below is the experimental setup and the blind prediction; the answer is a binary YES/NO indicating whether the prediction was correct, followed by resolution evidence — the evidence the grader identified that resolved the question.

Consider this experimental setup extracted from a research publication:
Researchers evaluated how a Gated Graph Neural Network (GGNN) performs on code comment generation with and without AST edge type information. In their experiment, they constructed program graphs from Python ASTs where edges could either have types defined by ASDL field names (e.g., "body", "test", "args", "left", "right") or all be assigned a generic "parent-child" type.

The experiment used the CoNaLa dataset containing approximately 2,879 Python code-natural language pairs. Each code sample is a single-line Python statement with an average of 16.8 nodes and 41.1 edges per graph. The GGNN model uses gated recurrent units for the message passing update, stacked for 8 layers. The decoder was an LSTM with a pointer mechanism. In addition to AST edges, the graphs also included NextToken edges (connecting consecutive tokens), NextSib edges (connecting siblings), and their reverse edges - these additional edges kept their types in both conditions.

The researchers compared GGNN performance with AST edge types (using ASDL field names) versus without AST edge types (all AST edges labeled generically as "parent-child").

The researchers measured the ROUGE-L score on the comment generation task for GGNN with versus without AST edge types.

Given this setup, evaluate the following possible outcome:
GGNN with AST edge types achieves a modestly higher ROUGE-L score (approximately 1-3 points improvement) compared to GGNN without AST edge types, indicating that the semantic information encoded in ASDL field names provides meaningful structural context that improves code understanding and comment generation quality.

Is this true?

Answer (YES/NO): YES